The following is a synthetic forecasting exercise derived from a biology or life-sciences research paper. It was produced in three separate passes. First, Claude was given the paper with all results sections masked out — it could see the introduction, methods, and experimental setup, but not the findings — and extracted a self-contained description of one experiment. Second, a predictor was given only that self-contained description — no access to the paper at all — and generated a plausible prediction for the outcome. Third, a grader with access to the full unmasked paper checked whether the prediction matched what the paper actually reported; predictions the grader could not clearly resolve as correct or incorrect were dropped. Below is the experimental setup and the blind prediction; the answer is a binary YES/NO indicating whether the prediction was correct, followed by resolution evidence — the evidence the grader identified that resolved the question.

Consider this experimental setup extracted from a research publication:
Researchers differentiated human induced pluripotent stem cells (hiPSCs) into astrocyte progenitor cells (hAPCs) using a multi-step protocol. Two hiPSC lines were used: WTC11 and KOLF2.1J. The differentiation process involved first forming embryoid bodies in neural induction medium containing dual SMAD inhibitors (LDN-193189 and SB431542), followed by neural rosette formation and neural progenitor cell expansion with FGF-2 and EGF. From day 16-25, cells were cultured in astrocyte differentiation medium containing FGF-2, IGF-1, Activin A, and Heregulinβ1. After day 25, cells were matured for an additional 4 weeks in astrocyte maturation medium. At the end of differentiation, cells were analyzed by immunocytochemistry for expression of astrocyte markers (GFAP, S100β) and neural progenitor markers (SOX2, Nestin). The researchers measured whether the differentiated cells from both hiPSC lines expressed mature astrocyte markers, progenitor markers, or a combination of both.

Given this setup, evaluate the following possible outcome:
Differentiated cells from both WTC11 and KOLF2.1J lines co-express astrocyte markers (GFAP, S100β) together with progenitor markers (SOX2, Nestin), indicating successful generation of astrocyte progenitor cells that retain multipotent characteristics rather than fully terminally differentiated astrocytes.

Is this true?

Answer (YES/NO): NO